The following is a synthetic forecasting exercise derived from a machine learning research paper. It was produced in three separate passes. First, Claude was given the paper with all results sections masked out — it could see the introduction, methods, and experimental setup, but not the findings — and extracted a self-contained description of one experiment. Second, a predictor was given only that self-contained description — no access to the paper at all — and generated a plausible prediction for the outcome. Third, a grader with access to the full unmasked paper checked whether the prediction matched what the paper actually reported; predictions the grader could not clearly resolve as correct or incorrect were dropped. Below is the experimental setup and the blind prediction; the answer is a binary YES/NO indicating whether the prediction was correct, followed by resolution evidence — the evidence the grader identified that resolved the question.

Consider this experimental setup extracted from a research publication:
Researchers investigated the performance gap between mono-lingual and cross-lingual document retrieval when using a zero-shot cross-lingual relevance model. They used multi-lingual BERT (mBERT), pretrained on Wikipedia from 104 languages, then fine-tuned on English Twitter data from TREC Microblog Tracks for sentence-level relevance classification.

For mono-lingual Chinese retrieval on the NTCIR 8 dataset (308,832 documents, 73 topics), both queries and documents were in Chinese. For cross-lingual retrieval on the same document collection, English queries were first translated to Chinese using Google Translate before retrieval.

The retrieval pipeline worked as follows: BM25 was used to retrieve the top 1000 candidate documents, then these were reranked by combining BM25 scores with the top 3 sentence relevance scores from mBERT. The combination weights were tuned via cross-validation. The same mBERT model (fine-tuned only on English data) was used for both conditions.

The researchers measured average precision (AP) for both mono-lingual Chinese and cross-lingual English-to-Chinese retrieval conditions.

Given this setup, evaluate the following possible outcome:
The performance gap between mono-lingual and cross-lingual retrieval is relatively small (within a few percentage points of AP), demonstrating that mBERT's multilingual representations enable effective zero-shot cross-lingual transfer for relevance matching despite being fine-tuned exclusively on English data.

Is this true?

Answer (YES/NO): NO